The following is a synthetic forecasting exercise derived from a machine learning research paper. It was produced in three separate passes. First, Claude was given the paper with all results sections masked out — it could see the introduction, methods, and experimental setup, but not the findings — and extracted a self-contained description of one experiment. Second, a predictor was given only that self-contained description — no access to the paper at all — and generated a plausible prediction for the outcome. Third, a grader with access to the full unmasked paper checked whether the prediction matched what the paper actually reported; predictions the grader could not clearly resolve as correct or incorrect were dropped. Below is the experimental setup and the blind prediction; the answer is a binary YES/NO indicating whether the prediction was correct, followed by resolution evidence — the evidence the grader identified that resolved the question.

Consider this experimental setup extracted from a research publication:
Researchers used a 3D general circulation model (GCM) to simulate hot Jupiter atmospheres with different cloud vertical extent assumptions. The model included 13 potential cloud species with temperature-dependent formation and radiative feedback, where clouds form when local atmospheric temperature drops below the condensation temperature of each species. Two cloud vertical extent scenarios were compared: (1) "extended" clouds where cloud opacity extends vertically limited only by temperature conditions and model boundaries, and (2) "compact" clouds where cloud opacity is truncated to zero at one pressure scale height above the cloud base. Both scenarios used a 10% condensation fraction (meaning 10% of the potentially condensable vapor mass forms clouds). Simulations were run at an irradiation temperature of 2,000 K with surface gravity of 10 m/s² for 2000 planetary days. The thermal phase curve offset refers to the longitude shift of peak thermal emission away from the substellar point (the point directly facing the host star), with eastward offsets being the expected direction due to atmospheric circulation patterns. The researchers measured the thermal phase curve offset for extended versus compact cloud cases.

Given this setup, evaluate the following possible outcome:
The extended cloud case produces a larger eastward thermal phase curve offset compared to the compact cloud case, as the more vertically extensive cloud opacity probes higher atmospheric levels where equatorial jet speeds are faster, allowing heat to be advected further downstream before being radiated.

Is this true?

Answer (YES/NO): NO